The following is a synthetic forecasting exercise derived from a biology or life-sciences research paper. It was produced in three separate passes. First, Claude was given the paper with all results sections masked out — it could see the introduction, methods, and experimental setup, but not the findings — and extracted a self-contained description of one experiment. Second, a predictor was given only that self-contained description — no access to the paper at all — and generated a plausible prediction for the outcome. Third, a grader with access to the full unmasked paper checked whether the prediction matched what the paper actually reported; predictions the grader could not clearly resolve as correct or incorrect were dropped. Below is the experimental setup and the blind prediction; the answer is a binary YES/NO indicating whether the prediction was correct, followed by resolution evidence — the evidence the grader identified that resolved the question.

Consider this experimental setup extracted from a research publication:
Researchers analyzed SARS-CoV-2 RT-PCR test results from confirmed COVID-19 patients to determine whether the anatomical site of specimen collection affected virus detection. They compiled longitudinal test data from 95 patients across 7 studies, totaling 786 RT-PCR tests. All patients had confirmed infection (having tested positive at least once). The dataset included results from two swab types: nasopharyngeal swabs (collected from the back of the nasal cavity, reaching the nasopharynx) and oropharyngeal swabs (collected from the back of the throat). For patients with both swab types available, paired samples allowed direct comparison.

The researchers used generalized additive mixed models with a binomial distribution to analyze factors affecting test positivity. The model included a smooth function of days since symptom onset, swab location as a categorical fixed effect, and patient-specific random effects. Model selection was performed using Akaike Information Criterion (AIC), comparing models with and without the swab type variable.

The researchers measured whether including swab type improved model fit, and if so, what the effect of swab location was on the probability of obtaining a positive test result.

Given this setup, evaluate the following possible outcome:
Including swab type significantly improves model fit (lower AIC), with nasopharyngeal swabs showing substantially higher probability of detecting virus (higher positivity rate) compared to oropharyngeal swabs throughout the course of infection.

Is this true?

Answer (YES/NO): YES